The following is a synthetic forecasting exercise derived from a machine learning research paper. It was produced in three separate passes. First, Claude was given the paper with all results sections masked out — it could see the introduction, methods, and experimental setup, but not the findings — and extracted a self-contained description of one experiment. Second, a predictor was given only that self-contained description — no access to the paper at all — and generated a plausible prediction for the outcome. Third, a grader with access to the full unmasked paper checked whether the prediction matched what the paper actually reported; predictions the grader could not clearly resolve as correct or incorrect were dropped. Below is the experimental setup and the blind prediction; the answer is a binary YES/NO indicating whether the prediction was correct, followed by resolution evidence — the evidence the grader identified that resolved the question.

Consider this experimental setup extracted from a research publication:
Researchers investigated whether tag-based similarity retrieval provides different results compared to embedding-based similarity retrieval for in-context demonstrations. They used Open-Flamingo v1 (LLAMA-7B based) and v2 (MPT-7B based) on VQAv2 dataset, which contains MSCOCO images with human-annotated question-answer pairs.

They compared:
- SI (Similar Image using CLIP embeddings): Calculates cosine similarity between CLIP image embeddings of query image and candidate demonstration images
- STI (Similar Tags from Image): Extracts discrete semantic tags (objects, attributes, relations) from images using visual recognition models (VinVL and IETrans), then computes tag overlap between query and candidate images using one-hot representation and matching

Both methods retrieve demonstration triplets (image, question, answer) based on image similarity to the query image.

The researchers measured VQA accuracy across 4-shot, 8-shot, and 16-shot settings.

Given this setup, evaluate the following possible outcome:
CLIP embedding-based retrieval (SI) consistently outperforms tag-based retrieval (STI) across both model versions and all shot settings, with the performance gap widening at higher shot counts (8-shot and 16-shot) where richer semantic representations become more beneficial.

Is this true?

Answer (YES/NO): NO